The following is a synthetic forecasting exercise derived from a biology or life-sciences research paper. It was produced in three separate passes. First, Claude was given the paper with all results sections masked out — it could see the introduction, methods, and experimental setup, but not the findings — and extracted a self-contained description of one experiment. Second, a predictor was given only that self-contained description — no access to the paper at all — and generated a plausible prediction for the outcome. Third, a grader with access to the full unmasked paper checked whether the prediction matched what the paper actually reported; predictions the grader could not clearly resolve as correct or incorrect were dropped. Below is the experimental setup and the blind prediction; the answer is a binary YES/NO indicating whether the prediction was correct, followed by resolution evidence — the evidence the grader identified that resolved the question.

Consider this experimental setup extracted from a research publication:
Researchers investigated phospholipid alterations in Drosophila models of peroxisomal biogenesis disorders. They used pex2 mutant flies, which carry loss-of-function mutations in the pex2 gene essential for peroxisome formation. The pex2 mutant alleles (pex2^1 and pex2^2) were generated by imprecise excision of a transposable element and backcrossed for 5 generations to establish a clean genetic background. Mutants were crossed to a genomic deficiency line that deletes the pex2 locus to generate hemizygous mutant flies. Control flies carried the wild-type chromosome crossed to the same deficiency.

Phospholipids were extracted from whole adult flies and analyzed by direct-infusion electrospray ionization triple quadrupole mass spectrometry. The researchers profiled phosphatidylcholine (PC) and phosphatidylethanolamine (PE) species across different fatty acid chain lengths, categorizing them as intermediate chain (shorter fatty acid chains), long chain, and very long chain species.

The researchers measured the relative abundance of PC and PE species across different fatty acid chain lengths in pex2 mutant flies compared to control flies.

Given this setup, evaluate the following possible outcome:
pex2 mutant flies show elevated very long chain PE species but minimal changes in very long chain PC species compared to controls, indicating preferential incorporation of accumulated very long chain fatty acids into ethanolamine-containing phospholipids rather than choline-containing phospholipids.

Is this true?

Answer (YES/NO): NO